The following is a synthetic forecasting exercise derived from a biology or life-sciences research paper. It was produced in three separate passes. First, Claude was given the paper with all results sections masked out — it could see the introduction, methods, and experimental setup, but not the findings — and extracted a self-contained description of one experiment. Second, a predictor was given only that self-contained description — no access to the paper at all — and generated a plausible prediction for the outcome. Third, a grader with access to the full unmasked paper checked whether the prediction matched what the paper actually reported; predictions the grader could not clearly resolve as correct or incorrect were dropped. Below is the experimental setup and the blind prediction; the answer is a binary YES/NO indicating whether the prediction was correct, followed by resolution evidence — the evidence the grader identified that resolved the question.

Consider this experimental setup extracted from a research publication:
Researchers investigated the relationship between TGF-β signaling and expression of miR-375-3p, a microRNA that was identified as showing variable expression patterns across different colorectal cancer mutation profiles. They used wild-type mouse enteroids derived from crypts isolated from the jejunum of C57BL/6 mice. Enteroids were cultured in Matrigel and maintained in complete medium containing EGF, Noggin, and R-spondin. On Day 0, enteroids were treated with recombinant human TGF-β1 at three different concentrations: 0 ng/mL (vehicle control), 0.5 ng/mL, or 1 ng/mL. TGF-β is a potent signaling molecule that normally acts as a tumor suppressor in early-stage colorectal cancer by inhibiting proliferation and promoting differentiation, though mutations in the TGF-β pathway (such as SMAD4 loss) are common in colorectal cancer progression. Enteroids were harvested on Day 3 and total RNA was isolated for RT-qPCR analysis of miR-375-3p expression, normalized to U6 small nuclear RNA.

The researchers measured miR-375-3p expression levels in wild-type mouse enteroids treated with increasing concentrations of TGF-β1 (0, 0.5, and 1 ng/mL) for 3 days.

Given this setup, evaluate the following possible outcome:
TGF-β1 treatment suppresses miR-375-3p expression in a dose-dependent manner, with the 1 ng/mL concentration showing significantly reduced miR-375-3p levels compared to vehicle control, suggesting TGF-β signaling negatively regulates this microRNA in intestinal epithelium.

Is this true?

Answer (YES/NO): NO